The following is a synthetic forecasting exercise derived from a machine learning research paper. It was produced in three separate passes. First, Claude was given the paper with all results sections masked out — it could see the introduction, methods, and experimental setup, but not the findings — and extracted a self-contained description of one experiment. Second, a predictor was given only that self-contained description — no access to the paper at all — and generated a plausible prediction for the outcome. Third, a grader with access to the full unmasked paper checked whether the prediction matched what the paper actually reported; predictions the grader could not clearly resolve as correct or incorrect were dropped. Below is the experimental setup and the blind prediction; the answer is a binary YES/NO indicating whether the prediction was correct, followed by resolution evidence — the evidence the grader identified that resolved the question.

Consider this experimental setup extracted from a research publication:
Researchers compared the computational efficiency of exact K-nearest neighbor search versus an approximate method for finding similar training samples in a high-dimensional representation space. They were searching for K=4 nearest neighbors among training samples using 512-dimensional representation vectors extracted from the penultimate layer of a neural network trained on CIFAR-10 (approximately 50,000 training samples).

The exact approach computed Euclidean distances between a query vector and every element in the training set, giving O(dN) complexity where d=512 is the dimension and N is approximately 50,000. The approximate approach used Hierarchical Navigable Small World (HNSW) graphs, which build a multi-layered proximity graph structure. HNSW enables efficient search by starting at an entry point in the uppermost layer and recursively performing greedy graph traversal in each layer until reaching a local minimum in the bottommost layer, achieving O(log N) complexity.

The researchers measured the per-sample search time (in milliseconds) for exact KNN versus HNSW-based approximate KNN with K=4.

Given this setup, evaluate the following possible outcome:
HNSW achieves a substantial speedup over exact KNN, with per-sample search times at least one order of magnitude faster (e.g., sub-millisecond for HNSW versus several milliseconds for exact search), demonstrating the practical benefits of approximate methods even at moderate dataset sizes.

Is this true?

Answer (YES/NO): YES